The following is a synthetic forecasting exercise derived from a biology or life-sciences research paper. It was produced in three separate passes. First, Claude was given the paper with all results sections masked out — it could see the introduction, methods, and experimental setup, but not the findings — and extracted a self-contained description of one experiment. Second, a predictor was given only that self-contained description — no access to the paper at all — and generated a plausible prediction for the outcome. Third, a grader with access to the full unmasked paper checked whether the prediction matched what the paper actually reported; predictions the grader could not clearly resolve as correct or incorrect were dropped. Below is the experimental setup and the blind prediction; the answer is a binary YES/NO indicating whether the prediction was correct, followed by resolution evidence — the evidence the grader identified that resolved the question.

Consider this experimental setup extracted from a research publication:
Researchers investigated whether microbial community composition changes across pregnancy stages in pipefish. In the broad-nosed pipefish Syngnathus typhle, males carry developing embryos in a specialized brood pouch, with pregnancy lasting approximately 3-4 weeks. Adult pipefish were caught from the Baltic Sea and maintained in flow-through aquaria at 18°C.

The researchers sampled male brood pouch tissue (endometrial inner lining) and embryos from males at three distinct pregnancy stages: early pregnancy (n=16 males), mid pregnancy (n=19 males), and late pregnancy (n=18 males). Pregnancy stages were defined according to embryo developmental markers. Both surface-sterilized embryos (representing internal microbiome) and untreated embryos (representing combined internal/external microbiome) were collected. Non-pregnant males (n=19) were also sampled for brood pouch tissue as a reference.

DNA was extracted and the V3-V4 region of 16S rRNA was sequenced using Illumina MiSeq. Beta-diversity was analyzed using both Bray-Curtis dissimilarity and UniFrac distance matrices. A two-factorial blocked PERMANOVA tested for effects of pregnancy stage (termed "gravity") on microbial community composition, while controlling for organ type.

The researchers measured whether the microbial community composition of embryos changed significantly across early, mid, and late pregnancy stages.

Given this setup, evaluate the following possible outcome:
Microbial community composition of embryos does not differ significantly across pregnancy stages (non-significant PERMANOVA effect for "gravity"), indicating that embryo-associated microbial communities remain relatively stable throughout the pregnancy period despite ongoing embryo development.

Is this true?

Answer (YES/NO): NO